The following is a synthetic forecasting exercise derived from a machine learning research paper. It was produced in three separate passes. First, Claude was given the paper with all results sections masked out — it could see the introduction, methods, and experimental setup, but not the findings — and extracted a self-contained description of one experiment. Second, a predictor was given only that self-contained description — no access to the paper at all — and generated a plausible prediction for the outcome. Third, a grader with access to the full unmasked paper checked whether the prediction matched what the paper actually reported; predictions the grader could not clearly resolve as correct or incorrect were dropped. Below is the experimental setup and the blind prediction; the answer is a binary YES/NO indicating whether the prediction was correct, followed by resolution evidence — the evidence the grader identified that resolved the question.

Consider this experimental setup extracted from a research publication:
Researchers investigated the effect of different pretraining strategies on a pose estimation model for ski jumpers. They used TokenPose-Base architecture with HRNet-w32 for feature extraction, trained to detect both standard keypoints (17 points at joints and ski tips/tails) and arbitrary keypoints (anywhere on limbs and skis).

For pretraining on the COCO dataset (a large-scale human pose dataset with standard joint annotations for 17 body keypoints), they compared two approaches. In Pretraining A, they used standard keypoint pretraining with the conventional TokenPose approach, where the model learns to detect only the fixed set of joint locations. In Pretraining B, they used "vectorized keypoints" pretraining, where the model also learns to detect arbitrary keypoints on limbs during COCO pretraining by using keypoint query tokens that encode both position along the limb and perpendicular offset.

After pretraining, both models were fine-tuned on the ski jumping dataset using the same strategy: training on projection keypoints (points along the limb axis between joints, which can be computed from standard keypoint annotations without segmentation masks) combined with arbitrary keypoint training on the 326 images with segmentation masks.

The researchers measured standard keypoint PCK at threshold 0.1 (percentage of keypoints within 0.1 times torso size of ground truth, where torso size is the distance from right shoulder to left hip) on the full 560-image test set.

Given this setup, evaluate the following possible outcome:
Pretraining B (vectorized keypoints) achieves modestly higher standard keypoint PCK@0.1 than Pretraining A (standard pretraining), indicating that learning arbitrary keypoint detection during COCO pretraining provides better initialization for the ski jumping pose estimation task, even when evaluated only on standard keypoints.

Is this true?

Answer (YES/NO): NO